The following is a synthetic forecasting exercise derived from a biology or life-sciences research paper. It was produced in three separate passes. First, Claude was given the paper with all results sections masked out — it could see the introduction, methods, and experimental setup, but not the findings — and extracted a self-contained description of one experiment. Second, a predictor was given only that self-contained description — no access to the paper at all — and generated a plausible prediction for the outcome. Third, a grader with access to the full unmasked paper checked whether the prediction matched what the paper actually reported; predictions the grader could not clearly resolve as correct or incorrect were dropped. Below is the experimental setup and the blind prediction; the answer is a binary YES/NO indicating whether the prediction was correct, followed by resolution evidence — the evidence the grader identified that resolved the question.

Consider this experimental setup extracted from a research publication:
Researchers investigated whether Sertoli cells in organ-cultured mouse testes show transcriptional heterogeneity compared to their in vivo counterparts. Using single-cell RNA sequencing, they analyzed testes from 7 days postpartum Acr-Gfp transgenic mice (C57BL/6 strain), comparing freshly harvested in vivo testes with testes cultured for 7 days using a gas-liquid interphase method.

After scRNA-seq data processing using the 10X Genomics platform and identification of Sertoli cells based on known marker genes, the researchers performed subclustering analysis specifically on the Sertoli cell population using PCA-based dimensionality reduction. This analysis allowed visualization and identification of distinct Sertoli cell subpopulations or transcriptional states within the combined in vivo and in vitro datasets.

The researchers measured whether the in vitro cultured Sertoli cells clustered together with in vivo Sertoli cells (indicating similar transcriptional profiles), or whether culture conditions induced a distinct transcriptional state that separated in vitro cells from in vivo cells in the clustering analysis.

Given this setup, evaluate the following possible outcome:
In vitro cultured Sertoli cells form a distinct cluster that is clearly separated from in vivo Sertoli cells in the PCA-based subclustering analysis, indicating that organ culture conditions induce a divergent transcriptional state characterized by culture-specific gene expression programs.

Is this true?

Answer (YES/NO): NO